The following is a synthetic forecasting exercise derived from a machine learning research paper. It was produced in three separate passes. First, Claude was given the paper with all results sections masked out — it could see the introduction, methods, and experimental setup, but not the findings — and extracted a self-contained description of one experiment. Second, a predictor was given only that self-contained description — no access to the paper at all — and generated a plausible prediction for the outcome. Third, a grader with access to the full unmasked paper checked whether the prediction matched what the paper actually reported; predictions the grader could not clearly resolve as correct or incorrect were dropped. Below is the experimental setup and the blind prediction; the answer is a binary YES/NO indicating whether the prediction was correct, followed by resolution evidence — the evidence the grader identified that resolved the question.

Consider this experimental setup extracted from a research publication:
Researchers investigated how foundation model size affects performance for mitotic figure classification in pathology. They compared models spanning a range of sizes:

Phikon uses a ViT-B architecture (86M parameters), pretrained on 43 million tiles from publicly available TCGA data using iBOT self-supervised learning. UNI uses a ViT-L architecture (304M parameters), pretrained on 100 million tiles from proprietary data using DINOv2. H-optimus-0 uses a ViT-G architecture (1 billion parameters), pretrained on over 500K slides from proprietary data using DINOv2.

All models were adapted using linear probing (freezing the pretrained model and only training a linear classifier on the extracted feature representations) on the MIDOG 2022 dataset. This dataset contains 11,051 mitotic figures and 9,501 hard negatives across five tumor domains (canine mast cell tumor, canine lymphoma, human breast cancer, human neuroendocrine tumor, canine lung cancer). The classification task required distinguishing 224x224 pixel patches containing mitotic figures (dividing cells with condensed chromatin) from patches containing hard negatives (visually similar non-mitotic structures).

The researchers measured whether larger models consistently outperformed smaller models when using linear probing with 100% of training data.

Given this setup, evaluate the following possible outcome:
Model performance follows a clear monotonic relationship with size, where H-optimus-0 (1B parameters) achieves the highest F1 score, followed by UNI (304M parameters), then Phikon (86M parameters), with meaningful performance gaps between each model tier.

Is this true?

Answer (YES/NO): YES